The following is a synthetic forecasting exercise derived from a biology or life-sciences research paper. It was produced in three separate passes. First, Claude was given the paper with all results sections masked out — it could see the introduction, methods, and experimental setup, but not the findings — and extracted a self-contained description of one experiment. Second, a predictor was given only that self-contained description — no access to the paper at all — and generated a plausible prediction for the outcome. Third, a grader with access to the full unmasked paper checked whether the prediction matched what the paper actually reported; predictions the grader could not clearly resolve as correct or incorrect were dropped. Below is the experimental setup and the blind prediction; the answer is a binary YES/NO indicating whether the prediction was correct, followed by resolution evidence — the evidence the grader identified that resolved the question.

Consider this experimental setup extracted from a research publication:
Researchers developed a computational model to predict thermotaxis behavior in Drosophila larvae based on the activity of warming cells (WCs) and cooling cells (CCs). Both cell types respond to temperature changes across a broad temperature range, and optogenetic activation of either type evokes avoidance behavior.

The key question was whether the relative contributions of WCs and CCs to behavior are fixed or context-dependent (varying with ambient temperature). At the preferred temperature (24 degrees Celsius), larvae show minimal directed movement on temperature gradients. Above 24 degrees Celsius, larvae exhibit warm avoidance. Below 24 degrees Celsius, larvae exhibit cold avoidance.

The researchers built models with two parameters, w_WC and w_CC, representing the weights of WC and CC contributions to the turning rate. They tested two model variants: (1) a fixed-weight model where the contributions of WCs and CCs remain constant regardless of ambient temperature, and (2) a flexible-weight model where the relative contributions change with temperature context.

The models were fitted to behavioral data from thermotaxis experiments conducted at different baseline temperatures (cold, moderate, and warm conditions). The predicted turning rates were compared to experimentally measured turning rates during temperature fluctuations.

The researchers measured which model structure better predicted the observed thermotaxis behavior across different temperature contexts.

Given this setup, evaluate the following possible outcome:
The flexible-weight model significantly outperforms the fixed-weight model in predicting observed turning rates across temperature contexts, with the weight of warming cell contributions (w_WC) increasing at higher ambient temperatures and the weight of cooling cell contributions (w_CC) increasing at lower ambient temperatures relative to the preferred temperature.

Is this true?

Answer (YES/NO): YES